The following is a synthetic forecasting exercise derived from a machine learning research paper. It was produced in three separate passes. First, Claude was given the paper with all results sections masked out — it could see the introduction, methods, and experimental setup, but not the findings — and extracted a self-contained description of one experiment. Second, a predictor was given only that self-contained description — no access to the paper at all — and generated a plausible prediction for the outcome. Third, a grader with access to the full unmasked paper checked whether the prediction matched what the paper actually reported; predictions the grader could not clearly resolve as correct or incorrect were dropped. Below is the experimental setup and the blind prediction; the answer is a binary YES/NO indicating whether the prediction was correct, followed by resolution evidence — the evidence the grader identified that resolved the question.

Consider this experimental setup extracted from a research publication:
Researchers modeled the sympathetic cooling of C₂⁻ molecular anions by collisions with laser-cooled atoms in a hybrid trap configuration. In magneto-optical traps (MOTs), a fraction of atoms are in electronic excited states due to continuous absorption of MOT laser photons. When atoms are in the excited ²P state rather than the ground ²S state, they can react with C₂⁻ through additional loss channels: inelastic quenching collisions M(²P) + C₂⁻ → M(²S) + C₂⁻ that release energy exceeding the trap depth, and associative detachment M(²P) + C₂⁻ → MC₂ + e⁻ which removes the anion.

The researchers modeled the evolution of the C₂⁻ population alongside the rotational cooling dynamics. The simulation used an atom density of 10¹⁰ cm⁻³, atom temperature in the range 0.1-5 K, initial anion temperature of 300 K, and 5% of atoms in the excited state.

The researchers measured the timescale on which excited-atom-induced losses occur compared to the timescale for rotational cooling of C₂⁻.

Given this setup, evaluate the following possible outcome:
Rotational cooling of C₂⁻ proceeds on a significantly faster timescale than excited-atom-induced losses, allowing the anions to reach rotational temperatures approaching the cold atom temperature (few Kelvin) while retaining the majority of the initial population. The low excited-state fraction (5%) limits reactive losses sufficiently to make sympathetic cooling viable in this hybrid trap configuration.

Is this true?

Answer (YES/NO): NO